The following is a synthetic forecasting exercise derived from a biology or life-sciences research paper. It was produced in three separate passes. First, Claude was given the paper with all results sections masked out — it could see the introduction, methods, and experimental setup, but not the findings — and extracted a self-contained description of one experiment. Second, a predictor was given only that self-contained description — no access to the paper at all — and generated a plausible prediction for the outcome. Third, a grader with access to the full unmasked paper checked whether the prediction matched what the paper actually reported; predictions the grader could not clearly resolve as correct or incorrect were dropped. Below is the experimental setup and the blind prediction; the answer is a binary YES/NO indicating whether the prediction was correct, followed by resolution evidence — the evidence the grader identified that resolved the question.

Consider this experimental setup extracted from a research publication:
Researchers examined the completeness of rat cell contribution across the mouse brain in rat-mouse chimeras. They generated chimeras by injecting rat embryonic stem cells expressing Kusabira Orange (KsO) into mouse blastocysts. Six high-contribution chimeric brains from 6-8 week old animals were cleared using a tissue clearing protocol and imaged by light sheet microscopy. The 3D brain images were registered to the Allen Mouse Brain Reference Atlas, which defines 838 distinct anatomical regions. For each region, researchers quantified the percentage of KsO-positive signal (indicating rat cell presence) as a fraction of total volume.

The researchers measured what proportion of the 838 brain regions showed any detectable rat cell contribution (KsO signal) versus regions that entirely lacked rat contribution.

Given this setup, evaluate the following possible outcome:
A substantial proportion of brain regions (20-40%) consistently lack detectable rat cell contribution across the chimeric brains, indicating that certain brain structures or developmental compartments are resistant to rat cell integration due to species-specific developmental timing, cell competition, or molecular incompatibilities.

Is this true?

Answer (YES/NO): NO